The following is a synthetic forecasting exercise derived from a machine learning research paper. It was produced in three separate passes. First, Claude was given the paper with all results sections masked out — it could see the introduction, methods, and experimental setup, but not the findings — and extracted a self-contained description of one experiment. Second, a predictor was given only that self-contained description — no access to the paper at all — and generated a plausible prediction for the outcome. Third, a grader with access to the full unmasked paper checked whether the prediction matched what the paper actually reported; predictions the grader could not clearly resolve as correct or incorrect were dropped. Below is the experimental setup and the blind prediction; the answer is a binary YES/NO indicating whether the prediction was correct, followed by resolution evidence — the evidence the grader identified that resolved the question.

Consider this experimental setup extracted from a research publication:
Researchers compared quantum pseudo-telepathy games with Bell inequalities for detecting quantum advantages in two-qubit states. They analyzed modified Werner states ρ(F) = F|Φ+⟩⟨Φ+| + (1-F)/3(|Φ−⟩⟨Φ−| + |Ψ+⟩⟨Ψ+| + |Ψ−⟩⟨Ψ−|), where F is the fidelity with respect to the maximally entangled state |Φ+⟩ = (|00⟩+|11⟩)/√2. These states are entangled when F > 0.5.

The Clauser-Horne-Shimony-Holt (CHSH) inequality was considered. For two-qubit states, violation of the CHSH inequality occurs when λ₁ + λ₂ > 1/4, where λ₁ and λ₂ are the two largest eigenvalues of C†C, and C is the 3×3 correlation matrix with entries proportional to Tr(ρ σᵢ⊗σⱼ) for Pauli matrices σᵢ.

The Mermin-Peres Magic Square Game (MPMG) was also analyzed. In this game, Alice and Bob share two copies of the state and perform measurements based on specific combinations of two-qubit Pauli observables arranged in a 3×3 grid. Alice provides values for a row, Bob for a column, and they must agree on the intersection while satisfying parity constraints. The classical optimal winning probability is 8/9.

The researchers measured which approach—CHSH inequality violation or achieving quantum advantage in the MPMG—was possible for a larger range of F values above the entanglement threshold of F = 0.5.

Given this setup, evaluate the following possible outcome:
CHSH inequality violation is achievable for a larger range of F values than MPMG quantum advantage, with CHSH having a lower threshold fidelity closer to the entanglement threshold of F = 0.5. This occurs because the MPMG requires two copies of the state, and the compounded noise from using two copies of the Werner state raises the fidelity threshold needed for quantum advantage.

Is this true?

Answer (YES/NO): NO